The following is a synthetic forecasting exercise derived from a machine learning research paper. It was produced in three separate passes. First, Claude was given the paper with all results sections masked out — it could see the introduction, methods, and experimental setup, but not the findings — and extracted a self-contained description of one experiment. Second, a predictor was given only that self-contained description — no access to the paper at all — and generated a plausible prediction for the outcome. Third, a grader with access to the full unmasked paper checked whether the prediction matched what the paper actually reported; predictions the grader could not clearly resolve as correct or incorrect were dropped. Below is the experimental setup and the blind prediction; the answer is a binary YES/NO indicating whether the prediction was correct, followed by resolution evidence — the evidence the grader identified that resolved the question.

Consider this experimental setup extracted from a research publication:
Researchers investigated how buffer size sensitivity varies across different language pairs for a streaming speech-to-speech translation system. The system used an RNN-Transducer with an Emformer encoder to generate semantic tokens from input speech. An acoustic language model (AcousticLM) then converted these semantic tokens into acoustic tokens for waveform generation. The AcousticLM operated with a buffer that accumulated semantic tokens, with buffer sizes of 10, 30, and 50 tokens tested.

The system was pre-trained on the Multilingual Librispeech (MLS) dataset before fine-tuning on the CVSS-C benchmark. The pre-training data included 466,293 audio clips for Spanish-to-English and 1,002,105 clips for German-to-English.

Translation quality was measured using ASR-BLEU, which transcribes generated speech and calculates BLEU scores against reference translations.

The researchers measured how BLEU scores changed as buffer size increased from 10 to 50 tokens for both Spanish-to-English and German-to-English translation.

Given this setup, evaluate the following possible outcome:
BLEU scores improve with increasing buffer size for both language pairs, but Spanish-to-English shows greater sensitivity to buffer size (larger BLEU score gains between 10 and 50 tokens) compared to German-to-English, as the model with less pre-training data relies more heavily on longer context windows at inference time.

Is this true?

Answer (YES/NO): NO